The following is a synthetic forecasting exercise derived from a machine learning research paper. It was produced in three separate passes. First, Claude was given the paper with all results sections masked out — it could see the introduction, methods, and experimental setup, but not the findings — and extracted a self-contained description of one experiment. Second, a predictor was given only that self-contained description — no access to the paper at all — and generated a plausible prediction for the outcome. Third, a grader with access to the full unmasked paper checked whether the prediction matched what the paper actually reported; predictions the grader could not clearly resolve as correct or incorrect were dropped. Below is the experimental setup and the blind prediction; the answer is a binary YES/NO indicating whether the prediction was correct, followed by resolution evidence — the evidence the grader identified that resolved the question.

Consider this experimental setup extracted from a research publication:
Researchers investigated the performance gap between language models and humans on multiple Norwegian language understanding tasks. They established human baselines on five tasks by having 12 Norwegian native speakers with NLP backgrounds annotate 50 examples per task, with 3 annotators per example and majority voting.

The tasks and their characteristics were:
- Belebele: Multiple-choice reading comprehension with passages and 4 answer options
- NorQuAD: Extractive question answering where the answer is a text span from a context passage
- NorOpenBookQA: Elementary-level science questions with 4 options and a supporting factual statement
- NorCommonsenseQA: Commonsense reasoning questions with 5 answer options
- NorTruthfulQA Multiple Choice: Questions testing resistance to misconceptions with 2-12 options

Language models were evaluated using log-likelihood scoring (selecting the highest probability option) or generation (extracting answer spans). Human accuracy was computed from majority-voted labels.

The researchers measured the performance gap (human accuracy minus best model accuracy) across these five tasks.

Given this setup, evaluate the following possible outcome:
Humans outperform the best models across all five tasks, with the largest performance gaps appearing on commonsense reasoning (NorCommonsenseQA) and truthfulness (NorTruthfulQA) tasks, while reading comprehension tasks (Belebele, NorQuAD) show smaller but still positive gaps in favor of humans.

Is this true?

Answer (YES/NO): NO